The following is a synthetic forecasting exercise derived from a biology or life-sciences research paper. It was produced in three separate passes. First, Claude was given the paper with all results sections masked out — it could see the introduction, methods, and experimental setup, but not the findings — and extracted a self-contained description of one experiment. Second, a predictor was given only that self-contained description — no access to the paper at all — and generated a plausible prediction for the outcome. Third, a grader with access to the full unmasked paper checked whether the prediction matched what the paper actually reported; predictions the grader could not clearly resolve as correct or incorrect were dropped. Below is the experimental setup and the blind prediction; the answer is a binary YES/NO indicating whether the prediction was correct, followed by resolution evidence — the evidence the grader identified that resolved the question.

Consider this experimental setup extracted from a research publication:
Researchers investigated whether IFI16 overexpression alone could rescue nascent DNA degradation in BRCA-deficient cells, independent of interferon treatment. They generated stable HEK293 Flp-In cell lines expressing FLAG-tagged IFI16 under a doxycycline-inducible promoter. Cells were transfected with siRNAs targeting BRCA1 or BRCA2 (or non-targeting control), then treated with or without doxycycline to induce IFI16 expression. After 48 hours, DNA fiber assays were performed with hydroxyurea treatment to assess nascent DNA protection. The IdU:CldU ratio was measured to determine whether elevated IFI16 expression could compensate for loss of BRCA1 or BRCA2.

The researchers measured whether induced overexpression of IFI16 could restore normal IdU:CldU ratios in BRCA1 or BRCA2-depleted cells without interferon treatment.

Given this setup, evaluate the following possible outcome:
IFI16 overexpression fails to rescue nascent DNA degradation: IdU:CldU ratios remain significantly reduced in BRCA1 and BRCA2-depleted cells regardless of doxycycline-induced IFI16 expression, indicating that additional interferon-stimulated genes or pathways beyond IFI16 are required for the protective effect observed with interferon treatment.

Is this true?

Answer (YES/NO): NO